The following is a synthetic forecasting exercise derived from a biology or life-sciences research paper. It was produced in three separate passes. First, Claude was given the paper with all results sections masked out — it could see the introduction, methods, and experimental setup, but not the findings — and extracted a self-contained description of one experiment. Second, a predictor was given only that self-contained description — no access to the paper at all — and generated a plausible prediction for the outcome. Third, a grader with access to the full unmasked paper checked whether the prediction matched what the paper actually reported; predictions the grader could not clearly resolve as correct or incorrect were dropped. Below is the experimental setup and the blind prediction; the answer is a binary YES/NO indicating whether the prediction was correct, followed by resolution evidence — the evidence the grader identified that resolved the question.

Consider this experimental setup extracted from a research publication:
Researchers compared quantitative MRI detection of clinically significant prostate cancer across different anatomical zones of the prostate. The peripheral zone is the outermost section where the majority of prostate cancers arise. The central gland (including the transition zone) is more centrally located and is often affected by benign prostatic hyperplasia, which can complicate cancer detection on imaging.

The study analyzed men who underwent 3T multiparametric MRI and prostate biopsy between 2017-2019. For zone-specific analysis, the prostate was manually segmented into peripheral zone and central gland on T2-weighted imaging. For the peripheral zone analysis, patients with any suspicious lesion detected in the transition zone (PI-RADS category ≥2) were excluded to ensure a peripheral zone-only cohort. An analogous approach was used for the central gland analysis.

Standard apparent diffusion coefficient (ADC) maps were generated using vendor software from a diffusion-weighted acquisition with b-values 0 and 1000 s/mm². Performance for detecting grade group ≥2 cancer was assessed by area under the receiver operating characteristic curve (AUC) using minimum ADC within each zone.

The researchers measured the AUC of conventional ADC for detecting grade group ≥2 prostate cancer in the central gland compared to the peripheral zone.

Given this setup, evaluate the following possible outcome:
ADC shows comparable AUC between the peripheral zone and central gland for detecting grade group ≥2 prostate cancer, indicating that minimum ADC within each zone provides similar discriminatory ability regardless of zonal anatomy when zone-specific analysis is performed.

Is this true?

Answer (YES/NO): YES